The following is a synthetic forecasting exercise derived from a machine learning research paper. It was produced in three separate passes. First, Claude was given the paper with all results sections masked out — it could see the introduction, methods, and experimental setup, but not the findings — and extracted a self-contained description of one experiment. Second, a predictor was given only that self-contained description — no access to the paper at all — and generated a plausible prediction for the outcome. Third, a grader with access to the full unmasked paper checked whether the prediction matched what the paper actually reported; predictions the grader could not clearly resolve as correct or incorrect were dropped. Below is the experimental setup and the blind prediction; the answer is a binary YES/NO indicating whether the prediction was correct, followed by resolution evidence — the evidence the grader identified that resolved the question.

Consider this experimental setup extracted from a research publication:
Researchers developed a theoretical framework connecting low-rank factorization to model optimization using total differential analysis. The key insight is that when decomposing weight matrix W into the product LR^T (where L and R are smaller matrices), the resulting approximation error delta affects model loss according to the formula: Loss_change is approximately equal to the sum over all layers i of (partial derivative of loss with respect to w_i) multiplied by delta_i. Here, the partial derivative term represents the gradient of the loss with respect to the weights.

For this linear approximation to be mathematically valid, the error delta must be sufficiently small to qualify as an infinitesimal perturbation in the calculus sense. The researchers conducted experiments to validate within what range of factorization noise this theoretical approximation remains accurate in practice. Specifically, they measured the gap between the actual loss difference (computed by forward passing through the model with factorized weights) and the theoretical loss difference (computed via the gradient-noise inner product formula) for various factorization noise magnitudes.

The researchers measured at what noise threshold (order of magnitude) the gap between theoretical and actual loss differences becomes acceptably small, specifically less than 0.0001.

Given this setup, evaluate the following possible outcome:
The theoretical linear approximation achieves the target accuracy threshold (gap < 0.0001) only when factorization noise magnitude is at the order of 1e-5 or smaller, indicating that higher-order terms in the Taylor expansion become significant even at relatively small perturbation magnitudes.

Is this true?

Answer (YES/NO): NO